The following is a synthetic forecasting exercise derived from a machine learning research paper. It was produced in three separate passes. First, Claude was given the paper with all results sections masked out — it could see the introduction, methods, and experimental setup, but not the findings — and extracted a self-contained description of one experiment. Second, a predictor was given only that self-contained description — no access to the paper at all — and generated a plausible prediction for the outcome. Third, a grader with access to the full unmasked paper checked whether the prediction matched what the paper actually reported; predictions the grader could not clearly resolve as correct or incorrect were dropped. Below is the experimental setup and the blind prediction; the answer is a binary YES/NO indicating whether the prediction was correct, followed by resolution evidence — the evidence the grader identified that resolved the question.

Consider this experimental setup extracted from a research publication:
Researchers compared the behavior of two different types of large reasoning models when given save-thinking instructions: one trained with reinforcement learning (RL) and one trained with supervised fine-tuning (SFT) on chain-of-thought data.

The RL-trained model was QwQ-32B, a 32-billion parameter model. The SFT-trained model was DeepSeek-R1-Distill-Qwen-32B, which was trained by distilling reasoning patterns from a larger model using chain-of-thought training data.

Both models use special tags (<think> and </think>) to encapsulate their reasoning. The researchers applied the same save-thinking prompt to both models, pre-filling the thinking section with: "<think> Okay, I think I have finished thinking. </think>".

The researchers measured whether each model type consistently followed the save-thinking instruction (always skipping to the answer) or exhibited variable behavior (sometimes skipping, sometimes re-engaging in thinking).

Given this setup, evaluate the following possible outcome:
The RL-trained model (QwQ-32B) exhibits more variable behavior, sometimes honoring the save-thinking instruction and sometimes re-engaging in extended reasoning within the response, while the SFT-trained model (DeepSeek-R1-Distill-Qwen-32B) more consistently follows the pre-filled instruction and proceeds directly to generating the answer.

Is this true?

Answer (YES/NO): YES